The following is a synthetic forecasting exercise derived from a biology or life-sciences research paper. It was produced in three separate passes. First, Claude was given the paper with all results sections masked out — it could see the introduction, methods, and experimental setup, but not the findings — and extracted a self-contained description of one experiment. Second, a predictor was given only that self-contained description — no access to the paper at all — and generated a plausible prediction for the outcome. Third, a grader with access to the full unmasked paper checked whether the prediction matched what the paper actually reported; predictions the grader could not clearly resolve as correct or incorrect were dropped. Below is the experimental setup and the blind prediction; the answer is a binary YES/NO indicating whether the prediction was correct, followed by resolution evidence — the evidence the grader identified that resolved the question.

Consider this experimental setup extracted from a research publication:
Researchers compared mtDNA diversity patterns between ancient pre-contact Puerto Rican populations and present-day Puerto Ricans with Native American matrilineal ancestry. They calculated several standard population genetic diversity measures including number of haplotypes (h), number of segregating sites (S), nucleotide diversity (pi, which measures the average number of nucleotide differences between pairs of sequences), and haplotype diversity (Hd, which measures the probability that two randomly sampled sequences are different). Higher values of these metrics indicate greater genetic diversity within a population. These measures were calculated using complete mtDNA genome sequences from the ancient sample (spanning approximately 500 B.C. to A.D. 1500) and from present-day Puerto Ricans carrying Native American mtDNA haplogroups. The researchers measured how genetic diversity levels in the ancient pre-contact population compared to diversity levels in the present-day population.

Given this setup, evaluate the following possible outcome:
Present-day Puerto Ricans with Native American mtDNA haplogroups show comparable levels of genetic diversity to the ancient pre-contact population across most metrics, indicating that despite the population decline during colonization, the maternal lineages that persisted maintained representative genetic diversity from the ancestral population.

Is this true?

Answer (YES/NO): NO